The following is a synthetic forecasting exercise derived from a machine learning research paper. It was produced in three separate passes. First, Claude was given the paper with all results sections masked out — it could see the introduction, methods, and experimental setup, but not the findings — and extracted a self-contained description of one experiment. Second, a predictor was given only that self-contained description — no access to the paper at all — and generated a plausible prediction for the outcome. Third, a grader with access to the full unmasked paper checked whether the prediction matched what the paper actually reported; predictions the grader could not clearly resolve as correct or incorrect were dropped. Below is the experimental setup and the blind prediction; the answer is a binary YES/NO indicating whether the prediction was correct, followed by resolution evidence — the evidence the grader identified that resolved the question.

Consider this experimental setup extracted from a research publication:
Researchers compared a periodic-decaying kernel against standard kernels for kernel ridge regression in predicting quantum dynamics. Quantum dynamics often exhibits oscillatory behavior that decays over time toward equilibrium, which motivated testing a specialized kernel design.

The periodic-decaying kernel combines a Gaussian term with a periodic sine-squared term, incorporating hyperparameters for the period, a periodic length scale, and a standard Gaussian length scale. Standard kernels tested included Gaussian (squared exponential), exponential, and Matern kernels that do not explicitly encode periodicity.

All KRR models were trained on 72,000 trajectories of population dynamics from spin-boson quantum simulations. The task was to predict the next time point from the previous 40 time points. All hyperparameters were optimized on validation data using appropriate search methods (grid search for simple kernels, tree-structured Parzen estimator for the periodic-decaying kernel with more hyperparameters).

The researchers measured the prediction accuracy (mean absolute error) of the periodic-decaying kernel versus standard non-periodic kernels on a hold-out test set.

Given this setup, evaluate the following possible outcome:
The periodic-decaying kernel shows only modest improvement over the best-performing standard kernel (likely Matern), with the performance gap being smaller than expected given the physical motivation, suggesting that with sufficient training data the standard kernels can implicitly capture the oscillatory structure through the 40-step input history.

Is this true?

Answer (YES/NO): NO